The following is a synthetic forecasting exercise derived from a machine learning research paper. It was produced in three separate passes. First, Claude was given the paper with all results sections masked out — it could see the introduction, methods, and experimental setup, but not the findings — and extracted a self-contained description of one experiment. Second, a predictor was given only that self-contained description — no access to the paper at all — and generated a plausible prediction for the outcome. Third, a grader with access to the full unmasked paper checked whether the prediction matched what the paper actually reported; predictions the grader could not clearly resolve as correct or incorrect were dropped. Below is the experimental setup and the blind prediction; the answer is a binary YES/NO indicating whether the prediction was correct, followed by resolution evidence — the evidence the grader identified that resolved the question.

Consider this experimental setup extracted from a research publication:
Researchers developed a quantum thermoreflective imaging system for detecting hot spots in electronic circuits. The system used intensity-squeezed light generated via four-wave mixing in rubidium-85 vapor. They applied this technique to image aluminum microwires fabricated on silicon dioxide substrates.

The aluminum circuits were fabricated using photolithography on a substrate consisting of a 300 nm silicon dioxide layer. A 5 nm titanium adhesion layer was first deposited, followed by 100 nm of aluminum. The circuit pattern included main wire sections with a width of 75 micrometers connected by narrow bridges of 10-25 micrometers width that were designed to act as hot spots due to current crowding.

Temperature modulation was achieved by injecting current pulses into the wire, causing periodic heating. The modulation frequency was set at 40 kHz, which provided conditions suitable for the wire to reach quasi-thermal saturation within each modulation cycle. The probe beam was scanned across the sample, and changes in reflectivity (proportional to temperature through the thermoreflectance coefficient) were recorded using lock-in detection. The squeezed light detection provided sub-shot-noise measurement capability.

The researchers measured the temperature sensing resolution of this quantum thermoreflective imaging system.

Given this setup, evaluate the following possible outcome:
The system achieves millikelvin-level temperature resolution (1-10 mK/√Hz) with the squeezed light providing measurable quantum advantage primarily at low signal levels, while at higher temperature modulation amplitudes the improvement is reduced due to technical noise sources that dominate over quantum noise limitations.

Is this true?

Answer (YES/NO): NO